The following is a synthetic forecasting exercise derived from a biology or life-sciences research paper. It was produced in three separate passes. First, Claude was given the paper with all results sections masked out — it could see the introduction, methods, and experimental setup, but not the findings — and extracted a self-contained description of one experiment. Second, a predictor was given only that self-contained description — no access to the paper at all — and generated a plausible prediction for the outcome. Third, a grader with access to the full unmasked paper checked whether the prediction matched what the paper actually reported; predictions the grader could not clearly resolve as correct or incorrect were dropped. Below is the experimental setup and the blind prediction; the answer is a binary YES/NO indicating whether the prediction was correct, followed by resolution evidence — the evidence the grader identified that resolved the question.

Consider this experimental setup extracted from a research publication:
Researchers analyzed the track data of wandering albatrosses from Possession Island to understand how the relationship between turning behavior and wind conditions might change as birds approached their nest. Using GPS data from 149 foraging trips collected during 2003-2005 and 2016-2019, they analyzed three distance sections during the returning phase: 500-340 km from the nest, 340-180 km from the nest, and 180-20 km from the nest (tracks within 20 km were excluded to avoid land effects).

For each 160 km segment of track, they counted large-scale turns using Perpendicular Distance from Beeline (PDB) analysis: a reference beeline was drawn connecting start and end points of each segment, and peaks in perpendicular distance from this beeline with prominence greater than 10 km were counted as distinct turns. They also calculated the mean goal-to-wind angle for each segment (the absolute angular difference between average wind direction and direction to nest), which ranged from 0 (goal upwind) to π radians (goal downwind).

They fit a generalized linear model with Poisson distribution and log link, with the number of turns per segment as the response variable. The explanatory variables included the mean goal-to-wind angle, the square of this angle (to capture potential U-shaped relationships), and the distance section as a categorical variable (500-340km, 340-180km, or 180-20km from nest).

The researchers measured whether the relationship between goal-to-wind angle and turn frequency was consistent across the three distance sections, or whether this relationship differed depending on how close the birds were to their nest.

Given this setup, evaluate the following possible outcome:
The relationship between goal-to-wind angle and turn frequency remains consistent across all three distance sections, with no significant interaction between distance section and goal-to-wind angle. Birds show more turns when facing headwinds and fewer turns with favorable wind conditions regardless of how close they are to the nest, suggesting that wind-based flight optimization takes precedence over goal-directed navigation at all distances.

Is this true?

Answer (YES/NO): NO